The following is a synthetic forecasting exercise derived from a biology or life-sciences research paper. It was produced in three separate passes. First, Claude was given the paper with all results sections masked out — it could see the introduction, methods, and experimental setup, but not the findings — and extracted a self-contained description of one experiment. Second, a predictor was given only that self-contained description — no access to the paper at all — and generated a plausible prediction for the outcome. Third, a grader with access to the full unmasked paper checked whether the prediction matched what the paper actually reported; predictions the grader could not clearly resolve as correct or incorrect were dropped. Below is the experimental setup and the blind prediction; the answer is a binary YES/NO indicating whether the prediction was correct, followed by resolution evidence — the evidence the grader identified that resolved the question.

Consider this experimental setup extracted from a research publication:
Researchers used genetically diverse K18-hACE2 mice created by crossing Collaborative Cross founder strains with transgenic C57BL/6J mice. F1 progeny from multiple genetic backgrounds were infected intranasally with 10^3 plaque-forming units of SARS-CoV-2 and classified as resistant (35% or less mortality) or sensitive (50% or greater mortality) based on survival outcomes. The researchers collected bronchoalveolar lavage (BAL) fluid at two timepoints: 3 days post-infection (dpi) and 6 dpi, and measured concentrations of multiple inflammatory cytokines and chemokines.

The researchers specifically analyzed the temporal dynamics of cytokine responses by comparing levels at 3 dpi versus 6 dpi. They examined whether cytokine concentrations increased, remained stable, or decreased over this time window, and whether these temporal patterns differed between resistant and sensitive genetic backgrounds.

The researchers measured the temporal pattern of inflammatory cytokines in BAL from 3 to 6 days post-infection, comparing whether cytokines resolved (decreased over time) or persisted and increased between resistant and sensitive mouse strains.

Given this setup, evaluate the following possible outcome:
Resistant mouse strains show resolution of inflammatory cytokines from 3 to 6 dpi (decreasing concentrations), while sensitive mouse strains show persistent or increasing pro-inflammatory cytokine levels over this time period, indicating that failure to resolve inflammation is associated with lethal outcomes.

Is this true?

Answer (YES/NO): YES